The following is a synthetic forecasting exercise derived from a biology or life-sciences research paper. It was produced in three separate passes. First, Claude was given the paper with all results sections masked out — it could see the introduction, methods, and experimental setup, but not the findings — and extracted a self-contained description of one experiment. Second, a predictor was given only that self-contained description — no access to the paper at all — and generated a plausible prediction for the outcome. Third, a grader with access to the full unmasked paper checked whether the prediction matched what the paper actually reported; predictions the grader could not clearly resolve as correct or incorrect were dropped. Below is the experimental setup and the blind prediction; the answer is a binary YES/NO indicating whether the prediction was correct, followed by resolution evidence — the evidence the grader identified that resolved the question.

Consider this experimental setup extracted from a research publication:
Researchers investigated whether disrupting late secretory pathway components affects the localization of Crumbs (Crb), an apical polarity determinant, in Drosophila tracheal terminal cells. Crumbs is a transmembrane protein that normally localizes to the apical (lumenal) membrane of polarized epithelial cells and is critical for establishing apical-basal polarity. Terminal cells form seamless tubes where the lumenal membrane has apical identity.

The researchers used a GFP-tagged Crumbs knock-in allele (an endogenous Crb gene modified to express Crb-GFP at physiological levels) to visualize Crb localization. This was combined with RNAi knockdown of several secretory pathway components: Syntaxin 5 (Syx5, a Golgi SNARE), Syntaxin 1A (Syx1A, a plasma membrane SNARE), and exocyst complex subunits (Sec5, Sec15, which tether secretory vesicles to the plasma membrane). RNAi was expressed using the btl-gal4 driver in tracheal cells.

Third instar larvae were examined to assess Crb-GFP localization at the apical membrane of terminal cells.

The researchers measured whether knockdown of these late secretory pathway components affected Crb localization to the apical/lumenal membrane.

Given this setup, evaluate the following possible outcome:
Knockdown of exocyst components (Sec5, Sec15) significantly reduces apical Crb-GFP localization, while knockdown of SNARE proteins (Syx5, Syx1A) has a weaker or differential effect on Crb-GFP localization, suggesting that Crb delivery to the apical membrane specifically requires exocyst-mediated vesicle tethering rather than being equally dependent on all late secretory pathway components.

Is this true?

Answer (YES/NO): NO